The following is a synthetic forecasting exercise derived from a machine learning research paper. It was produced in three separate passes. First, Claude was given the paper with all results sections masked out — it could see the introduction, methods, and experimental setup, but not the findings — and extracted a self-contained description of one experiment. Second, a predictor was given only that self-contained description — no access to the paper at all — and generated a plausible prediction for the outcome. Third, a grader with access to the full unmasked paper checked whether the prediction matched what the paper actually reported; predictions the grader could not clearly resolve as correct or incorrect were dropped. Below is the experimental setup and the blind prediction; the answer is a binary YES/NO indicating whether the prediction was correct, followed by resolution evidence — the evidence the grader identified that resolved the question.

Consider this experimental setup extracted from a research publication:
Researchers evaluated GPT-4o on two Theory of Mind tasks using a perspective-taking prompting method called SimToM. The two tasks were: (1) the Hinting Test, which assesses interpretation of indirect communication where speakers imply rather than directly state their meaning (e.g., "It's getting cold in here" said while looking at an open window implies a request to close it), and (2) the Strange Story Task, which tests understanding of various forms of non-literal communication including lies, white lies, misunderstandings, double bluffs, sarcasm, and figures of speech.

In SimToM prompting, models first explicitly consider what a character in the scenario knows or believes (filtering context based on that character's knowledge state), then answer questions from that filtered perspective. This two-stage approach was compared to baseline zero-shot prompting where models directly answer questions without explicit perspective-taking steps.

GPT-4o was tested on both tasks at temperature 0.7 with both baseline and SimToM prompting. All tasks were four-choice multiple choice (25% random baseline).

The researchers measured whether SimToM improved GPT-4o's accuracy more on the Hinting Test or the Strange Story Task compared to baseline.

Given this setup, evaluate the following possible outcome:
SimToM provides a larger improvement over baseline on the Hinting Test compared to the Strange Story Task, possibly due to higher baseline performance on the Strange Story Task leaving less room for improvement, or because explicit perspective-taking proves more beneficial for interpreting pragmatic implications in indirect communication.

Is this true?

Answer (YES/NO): NO